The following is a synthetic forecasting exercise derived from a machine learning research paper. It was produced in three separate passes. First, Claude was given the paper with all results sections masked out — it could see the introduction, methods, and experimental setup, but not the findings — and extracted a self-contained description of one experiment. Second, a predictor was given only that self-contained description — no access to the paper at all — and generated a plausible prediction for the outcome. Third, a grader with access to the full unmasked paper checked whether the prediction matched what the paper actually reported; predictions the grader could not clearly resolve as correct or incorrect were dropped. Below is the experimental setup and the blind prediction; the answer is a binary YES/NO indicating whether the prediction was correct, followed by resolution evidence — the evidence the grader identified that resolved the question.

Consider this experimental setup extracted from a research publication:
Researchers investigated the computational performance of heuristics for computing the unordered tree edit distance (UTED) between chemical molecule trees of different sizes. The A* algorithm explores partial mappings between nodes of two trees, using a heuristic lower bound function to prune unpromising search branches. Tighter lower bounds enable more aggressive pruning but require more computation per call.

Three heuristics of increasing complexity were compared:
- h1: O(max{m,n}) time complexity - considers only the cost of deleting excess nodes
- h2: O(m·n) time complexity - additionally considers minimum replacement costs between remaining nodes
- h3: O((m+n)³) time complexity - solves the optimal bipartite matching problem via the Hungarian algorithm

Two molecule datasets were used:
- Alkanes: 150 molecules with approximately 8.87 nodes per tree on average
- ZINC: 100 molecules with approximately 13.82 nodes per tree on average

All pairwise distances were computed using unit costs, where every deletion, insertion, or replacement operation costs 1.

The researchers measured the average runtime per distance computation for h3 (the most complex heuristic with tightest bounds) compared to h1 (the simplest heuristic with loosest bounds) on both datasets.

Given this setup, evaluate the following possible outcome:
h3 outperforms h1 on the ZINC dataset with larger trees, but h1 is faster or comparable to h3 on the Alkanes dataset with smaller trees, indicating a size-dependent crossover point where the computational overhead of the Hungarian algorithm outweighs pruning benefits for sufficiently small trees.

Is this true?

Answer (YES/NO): YES